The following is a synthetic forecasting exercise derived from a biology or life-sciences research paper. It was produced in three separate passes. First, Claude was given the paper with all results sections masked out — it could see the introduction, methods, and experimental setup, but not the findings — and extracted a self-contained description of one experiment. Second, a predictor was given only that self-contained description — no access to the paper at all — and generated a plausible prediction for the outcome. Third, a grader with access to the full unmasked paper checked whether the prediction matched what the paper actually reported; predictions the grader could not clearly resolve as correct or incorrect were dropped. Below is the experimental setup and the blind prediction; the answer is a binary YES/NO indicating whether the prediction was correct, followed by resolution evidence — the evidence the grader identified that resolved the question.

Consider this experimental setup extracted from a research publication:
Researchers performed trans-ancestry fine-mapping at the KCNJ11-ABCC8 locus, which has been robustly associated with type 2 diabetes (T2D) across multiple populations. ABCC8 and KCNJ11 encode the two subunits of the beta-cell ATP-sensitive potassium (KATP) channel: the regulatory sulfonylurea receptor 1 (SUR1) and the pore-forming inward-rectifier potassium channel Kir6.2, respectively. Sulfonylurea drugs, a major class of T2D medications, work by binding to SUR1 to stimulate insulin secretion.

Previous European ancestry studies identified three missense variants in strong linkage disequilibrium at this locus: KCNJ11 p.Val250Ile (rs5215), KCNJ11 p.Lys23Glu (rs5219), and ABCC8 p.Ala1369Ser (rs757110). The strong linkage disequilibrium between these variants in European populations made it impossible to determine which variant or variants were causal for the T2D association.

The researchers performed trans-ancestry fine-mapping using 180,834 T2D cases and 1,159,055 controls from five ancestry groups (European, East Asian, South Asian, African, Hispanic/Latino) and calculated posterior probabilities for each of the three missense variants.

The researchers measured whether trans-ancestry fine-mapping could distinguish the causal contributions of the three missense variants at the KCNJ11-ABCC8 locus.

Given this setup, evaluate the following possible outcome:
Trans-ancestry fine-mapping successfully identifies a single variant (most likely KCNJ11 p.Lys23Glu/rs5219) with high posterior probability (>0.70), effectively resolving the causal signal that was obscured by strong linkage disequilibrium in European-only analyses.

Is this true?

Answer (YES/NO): NO